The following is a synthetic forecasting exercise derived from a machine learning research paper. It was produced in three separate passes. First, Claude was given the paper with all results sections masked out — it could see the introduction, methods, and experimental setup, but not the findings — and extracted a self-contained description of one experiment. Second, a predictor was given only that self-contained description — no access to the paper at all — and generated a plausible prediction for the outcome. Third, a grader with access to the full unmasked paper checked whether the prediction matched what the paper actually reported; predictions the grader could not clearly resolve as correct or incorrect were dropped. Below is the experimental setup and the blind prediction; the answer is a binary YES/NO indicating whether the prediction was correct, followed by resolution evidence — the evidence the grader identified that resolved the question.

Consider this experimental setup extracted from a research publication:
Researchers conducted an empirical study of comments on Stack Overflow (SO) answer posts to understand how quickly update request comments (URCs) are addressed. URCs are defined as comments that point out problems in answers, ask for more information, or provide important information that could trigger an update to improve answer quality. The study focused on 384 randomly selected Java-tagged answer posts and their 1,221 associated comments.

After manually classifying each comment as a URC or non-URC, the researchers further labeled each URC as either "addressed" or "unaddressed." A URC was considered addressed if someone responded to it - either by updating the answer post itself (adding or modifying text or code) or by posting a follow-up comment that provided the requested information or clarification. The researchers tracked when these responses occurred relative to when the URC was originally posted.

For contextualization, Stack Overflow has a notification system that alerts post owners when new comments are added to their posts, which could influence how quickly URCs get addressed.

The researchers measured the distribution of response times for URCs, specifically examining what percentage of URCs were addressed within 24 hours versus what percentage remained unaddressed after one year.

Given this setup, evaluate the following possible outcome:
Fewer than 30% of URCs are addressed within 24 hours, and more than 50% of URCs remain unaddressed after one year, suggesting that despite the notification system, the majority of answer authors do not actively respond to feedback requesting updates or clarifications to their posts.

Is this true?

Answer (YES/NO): NO